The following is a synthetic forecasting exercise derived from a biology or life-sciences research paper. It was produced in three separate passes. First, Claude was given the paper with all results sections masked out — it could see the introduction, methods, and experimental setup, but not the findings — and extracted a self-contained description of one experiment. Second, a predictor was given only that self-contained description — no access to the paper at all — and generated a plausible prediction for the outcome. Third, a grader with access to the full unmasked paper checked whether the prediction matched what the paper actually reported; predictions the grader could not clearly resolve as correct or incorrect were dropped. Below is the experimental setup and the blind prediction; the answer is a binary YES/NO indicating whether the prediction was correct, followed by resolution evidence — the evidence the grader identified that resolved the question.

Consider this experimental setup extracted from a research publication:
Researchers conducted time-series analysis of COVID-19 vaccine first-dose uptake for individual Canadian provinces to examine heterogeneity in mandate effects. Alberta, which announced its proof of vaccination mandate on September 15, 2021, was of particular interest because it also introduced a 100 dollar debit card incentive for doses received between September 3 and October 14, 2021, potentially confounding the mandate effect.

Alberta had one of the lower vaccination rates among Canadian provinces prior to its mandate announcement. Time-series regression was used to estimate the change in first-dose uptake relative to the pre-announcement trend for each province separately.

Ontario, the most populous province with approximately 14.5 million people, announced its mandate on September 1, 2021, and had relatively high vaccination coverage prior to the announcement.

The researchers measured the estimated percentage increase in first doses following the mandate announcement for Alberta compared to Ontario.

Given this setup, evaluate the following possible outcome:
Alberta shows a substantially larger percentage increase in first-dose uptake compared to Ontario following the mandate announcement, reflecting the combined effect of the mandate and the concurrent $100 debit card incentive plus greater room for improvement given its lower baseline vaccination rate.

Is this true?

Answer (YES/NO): YES